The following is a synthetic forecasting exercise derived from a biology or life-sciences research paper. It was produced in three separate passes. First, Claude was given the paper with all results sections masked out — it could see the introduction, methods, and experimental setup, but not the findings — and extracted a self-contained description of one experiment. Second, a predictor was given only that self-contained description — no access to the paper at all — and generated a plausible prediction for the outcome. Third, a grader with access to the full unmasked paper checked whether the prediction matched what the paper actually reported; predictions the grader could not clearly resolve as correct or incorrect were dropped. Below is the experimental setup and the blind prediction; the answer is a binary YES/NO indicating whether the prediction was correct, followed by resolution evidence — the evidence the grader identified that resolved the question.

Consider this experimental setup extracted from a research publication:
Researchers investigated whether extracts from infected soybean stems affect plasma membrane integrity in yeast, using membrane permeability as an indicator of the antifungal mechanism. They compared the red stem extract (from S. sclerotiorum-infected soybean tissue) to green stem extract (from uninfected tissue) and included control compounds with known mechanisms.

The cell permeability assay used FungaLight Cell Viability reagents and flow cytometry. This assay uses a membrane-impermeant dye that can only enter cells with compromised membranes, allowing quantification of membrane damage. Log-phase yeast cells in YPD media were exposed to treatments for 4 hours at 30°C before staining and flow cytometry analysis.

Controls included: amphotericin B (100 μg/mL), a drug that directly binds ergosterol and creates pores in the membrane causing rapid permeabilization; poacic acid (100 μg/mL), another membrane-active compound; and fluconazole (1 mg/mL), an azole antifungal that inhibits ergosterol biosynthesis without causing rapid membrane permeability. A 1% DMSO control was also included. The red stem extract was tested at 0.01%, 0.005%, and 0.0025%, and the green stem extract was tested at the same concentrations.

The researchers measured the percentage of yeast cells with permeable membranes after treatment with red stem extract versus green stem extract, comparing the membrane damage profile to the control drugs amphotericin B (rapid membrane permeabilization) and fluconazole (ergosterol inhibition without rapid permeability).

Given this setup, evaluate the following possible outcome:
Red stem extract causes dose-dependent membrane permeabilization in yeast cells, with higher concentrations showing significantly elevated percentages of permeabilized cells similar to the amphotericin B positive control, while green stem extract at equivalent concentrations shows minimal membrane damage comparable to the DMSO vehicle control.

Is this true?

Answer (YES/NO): NO